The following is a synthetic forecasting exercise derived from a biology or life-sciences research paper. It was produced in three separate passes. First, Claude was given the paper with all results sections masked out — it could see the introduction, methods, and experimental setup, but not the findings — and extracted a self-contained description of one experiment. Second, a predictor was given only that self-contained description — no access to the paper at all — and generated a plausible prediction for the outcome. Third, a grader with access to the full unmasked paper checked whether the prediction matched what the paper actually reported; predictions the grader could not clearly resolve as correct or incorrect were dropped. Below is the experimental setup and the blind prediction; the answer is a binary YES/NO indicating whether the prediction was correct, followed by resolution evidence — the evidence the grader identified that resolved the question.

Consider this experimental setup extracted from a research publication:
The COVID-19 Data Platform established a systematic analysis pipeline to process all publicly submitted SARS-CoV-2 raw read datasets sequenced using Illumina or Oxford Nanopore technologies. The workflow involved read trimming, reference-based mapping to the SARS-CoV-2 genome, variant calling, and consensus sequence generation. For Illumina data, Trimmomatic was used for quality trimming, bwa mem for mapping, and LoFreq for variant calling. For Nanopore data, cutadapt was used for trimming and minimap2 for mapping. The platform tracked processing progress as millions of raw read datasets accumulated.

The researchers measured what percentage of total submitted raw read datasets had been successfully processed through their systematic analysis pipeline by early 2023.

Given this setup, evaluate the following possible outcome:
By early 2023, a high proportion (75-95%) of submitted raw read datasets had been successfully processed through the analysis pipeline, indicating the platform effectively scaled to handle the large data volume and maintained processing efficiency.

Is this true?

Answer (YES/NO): NO